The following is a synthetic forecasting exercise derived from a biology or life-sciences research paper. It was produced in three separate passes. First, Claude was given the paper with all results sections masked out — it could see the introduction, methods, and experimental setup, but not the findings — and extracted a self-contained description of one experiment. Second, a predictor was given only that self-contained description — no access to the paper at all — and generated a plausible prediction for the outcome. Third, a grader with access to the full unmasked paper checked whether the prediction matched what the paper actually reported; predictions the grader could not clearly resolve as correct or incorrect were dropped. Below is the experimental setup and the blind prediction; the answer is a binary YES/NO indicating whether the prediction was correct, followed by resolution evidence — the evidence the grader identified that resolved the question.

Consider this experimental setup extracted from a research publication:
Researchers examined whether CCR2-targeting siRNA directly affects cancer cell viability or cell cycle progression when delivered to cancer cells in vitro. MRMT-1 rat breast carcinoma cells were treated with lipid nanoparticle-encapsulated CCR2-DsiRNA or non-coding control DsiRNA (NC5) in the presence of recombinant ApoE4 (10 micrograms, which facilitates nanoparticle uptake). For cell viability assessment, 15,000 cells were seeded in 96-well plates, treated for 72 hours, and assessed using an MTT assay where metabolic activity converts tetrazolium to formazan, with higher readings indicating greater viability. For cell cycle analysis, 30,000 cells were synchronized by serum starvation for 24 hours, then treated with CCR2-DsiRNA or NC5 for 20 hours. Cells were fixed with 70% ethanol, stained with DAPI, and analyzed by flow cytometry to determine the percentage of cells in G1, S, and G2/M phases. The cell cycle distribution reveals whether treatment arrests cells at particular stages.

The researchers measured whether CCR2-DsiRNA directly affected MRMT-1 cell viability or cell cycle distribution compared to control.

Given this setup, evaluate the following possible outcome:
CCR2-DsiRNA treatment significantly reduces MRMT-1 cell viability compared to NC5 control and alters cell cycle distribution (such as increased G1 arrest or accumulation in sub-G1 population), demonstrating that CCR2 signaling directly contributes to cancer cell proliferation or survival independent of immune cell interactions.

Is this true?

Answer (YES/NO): NO